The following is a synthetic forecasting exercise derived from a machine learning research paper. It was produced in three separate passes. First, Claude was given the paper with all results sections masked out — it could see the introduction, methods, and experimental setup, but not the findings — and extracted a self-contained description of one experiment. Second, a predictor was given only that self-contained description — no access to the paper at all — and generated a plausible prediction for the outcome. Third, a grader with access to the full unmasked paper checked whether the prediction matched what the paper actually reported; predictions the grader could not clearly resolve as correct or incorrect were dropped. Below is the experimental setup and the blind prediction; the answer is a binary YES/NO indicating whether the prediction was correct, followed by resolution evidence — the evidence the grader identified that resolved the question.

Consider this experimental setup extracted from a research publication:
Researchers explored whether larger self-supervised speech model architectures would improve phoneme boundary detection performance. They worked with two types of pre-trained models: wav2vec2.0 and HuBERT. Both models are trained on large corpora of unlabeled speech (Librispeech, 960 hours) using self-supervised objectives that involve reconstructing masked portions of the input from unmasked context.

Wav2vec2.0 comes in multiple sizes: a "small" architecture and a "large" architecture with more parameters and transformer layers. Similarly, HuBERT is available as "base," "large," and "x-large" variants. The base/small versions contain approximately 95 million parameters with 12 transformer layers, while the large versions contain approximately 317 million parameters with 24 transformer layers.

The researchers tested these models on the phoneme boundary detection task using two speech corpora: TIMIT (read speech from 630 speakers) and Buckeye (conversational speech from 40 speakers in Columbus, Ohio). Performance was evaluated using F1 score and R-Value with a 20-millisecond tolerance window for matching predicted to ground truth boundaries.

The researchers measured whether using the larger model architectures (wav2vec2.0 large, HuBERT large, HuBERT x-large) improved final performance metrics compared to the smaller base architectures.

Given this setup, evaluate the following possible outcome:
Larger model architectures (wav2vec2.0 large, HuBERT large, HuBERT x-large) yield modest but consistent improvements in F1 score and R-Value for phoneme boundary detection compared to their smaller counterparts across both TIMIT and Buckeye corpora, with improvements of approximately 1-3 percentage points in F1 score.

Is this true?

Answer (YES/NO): NO